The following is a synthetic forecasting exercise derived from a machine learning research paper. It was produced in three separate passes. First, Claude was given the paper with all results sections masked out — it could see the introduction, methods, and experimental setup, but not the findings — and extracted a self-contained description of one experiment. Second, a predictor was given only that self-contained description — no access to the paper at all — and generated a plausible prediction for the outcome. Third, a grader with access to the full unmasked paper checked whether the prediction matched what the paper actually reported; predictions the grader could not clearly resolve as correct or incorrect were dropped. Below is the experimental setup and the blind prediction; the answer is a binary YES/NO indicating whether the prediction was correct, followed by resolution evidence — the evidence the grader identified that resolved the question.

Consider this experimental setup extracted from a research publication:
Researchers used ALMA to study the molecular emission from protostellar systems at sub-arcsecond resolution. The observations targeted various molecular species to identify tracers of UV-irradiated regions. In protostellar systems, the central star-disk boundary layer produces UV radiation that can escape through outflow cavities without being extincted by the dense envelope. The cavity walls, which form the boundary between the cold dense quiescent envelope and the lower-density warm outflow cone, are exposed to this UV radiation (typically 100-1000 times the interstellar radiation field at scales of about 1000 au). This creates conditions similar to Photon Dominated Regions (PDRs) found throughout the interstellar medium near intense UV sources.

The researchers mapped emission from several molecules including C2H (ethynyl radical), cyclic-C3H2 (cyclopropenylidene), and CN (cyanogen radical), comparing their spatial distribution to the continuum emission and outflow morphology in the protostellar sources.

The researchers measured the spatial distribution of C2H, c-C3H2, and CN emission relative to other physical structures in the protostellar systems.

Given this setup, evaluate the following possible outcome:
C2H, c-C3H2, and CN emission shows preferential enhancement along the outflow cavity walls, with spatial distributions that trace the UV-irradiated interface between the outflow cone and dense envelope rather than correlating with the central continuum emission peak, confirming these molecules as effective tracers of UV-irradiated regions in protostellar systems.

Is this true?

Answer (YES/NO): YES